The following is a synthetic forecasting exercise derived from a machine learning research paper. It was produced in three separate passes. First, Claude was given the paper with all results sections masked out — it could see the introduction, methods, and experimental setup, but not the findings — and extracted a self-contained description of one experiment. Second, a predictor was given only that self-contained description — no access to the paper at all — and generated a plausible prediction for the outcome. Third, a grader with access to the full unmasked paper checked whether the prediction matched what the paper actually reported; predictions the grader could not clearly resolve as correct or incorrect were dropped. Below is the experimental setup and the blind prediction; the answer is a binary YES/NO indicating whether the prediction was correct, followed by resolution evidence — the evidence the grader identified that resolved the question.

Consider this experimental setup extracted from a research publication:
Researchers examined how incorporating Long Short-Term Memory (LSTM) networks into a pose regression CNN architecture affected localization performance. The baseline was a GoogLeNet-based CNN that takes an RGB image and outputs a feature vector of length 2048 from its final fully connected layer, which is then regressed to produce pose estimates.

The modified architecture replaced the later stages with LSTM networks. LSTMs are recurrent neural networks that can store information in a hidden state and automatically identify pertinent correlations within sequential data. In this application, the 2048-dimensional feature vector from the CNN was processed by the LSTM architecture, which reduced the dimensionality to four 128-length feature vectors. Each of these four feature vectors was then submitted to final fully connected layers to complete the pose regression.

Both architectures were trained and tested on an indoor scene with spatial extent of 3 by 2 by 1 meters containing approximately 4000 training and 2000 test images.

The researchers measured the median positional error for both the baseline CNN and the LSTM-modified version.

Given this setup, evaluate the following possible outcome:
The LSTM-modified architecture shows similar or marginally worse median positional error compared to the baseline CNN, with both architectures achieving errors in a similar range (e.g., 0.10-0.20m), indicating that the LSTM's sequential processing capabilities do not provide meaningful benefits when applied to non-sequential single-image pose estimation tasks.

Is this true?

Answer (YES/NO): NO